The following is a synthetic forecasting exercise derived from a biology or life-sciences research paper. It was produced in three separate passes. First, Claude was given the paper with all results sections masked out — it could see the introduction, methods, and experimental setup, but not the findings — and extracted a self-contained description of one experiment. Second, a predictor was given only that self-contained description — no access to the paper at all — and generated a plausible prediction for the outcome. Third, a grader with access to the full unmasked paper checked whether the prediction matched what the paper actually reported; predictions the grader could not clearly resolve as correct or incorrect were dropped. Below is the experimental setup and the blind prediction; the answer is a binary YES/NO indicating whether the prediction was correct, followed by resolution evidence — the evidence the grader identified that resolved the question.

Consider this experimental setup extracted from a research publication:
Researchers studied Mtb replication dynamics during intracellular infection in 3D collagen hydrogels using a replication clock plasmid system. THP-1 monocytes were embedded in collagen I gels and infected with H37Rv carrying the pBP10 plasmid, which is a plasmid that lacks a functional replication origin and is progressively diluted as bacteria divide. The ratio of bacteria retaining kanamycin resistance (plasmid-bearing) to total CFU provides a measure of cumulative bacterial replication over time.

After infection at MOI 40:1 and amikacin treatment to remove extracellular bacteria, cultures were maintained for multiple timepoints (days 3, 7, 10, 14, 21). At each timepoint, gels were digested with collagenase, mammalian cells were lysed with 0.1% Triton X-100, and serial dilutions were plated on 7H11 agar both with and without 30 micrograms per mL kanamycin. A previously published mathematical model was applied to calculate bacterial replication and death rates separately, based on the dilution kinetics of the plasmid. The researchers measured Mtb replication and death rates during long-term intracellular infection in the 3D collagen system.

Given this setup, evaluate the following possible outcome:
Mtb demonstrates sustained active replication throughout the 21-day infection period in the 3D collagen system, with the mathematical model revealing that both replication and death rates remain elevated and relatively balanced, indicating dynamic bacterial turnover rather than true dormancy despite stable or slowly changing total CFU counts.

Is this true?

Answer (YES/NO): NO